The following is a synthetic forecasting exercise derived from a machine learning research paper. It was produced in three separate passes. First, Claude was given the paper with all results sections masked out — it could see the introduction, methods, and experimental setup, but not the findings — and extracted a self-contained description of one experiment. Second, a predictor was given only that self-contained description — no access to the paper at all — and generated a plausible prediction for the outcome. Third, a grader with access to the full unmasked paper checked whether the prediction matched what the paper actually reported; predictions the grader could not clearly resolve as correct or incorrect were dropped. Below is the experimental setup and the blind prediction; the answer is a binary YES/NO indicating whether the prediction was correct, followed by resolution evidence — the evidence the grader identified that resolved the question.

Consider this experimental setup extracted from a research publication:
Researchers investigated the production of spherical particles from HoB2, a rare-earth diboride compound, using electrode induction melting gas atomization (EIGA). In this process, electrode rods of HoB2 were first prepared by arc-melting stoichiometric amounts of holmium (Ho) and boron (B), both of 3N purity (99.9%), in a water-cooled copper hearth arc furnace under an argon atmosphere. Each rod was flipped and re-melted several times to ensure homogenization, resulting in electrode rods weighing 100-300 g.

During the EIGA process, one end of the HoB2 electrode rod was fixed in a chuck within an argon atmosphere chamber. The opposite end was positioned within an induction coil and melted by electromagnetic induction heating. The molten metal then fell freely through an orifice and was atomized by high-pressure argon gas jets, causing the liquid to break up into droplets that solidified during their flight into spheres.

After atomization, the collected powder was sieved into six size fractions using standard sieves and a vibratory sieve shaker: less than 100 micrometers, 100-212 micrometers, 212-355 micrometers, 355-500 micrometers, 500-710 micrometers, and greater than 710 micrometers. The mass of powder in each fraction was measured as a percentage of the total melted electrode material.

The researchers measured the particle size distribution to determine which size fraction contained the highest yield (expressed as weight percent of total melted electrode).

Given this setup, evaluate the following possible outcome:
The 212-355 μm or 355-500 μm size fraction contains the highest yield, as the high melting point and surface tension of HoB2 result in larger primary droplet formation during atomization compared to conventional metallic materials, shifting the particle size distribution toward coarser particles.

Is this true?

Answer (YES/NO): YES